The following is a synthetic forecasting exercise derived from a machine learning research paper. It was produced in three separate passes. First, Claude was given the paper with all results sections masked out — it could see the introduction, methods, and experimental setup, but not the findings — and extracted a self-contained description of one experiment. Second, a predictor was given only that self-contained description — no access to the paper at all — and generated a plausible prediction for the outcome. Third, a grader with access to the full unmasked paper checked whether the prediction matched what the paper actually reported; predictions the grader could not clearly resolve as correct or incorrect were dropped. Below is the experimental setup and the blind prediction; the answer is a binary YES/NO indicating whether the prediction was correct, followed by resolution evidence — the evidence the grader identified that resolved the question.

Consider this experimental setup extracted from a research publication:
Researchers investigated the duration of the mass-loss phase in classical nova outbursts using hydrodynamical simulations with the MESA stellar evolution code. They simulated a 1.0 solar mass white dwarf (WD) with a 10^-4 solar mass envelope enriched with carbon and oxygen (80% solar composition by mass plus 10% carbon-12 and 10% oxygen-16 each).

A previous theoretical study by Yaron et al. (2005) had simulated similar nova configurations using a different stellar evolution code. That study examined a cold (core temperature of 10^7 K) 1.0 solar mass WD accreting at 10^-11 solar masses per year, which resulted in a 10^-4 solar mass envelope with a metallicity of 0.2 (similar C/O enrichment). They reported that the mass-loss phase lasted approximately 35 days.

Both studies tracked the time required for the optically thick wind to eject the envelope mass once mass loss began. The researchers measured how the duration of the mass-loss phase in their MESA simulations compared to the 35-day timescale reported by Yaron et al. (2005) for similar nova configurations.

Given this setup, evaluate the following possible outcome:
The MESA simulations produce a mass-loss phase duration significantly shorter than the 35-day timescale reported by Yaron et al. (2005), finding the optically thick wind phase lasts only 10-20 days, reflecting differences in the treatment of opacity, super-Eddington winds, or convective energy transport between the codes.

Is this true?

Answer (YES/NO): NO